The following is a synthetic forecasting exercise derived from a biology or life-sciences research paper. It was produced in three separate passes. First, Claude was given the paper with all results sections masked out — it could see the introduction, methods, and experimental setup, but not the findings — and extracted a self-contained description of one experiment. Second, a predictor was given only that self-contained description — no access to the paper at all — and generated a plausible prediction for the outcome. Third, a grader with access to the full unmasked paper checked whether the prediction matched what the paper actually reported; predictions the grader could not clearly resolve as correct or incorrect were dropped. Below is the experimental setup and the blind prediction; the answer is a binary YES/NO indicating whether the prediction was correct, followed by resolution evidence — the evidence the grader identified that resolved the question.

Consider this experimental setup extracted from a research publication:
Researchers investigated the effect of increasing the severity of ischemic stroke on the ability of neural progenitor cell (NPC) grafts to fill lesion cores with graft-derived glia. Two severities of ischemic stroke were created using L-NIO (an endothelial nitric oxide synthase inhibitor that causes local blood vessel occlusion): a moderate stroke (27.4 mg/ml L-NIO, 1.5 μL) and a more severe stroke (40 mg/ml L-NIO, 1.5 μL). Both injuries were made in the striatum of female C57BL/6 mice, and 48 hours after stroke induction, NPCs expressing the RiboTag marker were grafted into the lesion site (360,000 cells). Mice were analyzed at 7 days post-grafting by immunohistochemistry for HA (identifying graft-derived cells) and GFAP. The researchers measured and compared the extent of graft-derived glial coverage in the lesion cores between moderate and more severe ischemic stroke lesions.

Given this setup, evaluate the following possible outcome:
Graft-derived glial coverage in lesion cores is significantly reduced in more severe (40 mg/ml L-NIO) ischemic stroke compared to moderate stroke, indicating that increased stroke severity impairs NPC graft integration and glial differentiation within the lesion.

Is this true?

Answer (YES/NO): YES